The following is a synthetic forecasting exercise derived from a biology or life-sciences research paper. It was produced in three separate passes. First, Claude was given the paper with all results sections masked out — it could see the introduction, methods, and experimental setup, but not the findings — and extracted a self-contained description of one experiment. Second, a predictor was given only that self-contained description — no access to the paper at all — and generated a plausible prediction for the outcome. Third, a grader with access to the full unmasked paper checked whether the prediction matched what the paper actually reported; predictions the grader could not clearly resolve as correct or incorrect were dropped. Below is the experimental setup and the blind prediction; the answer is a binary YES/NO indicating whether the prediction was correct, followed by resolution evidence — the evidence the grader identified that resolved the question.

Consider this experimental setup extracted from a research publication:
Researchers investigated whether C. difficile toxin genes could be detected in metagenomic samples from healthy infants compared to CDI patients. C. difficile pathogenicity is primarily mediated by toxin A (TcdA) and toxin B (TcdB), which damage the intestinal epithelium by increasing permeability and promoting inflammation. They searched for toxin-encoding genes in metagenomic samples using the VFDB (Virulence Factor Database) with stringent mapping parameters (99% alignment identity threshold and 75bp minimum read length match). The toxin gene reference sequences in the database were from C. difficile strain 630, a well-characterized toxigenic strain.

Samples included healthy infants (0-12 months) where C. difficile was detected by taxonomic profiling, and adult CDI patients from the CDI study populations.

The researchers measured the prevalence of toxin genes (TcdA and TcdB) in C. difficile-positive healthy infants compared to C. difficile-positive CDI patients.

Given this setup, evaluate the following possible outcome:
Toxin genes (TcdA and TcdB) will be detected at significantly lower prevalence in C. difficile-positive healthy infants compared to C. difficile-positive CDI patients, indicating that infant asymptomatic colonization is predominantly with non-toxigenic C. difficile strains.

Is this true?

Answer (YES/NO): NO